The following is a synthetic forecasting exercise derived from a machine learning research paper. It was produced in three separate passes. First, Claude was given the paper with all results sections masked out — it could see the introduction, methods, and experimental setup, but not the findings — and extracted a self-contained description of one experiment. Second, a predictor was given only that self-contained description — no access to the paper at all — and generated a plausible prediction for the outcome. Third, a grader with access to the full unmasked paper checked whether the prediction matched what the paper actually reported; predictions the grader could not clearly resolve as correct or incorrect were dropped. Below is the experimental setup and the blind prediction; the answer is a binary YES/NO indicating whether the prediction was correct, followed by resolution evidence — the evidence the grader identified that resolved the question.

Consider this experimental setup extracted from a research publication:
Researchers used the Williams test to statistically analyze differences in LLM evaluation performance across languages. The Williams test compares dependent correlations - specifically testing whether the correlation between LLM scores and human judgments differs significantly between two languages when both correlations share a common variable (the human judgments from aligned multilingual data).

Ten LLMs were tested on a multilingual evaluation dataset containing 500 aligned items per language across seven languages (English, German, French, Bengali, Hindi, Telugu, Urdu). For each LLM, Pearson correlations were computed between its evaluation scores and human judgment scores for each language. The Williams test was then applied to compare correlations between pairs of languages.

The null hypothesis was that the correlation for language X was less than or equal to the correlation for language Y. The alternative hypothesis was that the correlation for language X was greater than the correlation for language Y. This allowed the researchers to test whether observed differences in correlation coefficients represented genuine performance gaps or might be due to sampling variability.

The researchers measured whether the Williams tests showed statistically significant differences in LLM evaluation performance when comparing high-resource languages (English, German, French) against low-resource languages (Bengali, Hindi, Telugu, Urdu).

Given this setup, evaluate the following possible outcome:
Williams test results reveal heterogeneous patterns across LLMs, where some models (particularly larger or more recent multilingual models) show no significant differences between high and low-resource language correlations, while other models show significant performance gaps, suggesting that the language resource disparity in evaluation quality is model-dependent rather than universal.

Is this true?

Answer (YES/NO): NO